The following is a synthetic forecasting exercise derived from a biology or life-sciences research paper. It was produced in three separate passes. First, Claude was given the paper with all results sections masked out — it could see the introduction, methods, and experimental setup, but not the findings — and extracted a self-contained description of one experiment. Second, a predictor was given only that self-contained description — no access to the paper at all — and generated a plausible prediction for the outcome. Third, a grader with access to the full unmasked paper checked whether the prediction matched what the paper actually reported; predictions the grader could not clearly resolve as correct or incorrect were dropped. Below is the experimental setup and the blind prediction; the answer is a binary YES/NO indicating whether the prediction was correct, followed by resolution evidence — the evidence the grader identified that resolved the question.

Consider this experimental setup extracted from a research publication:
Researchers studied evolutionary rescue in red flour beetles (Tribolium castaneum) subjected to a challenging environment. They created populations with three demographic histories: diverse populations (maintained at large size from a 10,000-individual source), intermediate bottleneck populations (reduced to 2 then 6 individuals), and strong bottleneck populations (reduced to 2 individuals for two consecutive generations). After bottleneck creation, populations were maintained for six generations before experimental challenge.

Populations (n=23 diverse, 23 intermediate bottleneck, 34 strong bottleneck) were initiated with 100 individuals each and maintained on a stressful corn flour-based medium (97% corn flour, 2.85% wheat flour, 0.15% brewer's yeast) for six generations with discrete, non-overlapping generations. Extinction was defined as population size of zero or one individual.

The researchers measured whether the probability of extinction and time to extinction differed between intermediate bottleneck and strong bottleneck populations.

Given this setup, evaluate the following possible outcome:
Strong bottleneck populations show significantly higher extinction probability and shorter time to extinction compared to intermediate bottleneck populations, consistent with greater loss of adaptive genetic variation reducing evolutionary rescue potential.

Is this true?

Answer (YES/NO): NO